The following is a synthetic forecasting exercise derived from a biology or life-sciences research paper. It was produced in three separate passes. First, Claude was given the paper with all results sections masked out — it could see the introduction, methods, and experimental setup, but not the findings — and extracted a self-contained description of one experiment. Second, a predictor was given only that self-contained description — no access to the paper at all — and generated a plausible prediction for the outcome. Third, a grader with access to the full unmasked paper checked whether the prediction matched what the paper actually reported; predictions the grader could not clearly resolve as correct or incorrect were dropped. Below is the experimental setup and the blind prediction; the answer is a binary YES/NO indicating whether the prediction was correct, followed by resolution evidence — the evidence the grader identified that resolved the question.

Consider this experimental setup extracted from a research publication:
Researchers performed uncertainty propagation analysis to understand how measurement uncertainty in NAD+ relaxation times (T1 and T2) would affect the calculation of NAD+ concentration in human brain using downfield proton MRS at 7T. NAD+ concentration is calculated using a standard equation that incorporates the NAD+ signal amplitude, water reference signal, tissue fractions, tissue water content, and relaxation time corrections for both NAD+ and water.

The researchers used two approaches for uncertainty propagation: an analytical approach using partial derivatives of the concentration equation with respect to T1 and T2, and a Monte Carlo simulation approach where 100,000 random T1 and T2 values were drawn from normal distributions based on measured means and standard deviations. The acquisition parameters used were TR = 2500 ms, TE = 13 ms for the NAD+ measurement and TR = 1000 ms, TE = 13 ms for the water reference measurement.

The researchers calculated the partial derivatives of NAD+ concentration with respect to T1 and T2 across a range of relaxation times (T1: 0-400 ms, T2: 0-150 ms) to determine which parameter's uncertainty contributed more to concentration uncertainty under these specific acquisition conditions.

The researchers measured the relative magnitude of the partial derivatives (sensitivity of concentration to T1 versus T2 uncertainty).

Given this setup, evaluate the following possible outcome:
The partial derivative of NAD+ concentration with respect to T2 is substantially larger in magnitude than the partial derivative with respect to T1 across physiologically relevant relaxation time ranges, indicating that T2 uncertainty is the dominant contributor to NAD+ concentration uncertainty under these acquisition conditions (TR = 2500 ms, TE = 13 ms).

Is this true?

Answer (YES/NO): YES